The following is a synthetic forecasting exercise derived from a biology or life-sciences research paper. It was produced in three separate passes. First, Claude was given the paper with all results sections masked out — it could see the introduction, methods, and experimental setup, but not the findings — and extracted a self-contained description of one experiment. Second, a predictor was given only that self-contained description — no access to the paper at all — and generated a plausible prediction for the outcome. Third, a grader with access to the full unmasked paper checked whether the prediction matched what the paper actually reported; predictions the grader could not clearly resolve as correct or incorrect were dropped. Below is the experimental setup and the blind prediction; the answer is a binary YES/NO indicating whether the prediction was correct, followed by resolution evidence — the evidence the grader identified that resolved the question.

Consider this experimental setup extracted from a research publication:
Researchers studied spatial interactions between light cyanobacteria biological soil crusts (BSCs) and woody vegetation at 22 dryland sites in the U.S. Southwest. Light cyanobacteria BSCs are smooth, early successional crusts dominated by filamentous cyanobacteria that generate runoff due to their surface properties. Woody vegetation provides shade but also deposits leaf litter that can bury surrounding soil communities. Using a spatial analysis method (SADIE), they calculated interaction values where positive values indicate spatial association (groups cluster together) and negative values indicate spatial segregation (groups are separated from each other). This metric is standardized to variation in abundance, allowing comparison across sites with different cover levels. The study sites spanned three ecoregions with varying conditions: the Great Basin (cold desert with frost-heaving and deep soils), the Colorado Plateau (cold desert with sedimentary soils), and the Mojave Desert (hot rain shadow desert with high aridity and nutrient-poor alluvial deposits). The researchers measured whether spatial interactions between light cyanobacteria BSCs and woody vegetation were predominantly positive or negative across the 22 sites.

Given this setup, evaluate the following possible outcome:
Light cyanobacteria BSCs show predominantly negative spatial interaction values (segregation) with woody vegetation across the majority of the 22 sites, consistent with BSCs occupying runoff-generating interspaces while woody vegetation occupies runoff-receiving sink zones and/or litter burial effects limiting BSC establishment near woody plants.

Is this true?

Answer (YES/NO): YES